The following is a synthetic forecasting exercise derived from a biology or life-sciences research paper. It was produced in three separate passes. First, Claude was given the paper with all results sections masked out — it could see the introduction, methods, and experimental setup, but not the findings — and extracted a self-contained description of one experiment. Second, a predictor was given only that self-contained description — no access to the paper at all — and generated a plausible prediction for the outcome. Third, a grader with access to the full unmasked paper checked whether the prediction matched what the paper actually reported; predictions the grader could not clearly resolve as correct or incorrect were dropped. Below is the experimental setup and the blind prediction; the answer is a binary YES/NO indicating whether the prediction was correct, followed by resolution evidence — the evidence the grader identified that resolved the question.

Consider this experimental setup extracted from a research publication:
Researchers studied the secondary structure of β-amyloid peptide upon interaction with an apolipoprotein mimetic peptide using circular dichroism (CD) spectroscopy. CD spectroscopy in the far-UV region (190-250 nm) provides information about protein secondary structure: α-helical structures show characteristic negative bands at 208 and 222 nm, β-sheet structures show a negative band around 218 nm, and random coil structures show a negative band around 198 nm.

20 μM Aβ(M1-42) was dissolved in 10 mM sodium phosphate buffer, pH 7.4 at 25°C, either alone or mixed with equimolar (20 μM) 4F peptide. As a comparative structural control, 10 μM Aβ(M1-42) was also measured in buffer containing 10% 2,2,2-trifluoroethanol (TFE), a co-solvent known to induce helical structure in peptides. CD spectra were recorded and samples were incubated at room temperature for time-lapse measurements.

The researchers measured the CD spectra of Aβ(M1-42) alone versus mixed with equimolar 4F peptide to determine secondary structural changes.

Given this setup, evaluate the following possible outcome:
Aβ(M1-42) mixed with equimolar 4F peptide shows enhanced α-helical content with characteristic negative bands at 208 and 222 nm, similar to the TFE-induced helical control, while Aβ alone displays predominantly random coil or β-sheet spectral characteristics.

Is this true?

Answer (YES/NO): YES